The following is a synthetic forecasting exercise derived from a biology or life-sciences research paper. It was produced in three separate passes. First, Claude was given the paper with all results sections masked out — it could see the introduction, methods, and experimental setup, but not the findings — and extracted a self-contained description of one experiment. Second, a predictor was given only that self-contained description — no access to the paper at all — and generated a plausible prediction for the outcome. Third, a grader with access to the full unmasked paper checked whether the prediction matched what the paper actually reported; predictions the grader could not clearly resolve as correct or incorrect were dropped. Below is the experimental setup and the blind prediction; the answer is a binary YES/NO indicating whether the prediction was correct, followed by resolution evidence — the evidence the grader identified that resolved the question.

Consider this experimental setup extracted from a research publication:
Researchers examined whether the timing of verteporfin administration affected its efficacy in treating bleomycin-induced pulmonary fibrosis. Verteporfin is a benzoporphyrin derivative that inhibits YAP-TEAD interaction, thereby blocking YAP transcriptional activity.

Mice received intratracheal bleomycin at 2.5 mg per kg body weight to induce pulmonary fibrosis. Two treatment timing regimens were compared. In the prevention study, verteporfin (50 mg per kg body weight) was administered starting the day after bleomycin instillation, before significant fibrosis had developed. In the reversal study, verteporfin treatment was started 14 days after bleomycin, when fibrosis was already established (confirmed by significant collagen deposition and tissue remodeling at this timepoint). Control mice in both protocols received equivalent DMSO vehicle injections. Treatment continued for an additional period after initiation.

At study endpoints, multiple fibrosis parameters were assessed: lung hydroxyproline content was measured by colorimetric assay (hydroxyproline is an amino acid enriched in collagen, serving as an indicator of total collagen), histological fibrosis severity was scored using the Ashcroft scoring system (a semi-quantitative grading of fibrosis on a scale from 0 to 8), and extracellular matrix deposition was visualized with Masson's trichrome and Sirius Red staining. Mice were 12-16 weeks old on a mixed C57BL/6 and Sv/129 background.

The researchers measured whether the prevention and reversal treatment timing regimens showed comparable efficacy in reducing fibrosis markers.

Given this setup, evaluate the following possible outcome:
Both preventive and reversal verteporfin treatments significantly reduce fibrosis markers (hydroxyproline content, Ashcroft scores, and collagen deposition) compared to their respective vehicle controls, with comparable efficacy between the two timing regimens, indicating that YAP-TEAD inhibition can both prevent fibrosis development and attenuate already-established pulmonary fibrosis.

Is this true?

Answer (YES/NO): YES